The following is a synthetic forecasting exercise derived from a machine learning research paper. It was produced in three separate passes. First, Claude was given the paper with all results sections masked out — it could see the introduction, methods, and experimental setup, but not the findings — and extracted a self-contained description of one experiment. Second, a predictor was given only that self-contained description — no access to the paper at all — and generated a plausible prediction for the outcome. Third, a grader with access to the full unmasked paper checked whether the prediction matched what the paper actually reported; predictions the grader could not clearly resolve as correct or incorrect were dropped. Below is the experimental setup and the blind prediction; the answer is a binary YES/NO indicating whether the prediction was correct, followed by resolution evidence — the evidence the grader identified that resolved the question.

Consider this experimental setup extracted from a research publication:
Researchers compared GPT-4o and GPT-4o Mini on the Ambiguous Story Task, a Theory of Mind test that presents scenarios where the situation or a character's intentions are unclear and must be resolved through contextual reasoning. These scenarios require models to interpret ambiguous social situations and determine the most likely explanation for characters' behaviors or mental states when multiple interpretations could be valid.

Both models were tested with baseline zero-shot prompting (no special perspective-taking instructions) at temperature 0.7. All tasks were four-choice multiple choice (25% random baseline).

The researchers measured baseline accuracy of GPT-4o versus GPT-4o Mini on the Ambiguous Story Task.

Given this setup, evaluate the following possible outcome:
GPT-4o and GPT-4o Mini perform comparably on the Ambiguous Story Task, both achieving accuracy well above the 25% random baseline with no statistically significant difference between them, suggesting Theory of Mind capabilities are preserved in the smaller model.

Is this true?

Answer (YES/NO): NO